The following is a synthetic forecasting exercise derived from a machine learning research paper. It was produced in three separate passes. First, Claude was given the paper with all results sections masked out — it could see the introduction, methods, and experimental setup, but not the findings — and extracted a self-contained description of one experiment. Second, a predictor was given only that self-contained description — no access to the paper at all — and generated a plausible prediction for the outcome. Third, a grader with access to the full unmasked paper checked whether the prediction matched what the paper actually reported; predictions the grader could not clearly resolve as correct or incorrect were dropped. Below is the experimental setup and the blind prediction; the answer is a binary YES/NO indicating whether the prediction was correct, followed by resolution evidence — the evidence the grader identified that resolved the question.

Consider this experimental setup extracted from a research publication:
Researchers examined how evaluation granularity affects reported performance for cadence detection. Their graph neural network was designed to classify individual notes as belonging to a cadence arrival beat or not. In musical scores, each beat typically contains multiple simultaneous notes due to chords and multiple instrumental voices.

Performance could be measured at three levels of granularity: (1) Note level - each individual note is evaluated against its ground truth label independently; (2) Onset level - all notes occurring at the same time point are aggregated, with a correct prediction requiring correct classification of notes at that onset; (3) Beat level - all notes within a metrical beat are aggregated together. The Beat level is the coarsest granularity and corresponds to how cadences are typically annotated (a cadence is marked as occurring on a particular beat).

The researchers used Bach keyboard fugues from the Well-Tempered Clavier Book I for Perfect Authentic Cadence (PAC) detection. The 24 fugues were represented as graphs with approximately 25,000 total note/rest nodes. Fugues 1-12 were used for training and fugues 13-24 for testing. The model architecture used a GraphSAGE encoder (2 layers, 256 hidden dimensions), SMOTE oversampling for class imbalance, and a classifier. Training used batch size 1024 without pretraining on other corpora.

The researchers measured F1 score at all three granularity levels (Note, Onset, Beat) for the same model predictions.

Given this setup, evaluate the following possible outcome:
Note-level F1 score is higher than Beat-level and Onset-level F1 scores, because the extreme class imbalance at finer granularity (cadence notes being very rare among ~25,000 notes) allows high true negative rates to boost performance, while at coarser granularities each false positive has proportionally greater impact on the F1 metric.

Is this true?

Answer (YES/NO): NO